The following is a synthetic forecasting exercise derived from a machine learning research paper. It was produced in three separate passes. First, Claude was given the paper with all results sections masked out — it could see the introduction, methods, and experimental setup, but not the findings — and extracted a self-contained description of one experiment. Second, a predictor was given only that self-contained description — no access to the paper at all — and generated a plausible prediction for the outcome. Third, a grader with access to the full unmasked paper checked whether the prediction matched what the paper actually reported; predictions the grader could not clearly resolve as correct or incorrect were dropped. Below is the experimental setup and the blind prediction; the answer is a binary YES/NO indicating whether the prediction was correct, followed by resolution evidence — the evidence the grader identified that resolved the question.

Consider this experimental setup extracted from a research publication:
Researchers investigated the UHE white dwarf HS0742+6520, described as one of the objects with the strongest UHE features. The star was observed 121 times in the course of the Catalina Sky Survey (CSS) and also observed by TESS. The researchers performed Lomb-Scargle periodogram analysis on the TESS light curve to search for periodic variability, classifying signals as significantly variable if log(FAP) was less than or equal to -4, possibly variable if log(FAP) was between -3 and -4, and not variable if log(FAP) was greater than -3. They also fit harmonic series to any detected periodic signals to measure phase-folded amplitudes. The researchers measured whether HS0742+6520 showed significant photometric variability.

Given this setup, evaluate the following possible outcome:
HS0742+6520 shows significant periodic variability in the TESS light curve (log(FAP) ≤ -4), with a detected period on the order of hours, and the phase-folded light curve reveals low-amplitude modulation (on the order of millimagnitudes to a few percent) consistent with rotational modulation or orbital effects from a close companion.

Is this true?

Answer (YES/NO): NO